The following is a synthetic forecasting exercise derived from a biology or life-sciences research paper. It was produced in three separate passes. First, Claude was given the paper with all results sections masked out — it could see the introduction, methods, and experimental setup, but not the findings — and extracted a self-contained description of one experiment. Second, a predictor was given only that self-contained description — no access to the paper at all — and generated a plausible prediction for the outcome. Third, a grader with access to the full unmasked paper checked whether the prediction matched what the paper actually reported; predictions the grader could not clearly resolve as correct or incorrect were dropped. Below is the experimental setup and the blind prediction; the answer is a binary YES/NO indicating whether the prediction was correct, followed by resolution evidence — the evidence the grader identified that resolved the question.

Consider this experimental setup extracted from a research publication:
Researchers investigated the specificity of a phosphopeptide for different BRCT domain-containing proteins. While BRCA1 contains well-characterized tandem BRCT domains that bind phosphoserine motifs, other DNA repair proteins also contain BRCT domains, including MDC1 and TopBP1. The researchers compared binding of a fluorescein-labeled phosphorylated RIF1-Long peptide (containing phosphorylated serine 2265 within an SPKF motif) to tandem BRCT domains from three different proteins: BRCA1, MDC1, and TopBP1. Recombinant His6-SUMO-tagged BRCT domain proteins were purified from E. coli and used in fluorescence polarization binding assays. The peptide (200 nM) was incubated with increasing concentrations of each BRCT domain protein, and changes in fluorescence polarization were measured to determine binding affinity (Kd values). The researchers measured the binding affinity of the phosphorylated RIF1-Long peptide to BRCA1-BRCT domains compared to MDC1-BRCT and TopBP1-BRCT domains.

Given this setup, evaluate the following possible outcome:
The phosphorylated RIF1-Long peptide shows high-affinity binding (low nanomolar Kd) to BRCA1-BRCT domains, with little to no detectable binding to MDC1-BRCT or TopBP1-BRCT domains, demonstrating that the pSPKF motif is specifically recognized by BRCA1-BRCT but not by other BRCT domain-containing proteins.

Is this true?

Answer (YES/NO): YES